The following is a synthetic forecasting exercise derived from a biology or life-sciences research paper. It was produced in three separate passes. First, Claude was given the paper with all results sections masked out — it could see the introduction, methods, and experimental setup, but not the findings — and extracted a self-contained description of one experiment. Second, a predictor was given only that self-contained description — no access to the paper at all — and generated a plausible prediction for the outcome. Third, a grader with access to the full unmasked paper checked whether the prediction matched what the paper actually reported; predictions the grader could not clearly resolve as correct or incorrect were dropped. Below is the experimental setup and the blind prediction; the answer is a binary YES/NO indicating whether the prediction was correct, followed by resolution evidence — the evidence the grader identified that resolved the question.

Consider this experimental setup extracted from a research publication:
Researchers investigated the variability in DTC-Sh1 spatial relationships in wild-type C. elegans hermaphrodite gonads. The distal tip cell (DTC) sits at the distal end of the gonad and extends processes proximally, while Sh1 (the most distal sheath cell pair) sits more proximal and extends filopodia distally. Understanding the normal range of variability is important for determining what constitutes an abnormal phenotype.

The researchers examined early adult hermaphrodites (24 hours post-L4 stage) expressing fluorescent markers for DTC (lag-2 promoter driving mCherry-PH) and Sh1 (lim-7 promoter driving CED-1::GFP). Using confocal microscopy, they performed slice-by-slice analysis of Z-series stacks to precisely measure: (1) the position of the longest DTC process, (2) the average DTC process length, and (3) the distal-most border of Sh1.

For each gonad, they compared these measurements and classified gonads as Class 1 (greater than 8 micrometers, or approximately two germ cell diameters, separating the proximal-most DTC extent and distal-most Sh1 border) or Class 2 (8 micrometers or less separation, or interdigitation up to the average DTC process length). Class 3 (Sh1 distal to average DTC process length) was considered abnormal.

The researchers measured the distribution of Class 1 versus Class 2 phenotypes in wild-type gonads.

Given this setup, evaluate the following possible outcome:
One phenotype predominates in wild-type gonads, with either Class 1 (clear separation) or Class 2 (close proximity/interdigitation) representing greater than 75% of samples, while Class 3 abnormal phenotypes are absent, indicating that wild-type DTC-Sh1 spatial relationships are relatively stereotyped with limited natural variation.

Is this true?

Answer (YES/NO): NO